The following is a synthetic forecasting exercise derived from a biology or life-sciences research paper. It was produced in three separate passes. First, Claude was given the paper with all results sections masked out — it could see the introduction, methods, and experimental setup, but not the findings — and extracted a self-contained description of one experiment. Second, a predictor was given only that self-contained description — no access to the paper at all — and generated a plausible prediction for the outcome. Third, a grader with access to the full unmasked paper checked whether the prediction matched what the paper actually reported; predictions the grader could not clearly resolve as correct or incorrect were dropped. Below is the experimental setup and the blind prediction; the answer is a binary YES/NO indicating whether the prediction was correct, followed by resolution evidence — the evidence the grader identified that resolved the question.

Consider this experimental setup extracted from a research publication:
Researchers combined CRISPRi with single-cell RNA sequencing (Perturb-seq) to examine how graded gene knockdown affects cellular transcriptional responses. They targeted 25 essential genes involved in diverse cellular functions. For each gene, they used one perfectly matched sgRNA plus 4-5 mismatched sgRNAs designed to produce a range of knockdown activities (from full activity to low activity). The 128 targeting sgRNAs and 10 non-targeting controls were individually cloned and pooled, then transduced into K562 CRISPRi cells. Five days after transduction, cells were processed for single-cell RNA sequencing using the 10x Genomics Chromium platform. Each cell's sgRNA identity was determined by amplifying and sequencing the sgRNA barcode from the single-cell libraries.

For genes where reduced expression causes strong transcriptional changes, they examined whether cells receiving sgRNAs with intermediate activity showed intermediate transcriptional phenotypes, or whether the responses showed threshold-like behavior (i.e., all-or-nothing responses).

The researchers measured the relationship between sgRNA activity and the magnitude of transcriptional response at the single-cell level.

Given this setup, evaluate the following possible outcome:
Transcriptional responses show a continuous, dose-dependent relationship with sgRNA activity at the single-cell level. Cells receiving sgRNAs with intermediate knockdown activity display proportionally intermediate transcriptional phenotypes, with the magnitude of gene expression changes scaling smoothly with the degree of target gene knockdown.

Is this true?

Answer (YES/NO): NO